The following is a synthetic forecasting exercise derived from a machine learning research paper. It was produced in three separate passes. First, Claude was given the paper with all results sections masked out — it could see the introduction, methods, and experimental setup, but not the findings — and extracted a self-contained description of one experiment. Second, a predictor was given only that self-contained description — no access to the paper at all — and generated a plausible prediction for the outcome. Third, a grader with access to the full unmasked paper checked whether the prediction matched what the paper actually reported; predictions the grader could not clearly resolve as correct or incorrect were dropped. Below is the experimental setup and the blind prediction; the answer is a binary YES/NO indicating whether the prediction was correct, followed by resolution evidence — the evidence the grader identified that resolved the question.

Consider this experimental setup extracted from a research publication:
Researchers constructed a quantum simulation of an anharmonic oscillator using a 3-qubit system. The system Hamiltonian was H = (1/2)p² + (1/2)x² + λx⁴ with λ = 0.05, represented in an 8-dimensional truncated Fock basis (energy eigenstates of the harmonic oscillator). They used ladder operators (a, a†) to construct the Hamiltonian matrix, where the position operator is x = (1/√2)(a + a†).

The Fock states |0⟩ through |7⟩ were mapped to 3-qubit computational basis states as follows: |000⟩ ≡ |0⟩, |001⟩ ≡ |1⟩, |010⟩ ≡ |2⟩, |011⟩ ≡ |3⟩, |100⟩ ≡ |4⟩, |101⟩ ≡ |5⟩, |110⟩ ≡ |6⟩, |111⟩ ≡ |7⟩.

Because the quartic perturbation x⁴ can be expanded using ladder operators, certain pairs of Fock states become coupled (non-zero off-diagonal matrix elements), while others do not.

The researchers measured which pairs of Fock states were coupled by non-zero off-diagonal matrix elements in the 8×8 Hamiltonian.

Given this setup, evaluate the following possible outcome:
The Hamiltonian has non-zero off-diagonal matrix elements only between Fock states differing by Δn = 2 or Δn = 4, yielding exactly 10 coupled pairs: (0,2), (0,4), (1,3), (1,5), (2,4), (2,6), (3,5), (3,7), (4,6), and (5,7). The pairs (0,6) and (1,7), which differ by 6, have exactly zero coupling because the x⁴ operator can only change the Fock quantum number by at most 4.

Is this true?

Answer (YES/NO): YES